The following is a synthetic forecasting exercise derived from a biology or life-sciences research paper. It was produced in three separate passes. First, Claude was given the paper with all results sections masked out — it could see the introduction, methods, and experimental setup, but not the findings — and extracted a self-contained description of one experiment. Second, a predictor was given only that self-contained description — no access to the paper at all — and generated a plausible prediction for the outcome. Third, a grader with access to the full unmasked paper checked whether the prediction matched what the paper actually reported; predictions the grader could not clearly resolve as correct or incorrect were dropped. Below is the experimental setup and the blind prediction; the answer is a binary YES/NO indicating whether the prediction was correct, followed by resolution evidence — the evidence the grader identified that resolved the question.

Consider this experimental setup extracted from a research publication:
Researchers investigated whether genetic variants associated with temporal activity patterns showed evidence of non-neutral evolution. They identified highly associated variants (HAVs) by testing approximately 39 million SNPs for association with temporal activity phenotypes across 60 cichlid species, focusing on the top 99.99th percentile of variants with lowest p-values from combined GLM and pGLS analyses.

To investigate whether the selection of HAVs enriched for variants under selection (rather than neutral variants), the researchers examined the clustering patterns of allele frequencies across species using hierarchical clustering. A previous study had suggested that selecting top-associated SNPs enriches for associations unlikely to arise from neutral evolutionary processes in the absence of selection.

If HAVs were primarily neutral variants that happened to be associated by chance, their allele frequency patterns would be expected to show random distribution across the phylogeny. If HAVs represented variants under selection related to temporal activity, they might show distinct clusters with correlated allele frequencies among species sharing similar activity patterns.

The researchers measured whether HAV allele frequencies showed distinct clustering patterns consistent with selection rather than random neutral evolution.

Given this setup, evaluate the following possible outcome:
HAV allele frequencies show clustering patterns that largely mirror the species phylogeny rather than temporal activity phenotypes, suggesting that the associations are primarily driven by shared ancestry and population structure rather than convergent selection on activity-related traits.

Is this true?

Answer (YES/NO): NO